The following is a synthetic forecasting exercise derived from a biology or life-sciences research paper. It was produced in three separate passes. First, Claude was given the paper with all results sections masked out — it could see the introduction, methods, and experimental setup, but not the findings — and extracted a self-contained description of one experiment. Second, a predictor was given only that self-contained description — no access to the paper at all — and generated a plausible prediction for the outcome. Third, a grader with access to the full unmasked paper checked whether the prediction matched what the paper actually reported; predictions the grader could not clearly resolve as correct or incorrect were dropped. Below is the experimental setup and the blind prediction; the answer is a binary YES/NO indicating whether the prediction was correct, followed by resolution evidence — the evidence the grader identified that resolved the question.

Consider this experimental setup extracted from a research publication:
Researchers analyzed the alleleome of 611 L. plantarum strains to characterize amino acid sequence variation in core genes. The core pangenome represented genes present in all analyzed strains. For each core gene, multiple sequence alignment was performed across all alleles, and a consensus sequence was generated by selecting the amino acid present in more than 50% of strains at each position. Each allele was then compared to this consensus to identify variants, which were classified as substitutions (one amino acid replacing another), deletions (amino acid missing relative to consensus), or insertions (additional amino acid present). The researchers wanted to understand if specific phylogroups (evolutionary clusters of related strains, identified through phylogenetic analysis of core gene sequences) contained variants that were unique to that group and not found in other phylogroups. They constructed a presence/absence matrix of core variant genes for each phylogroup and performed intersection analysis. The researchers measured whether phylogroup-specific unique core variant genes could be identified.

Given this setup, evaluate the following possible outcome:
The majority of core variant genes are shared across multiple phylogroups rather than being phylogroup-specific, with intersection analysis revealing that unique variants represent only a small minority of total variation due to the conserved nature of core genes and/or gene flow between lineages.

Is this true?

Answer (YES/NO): YES